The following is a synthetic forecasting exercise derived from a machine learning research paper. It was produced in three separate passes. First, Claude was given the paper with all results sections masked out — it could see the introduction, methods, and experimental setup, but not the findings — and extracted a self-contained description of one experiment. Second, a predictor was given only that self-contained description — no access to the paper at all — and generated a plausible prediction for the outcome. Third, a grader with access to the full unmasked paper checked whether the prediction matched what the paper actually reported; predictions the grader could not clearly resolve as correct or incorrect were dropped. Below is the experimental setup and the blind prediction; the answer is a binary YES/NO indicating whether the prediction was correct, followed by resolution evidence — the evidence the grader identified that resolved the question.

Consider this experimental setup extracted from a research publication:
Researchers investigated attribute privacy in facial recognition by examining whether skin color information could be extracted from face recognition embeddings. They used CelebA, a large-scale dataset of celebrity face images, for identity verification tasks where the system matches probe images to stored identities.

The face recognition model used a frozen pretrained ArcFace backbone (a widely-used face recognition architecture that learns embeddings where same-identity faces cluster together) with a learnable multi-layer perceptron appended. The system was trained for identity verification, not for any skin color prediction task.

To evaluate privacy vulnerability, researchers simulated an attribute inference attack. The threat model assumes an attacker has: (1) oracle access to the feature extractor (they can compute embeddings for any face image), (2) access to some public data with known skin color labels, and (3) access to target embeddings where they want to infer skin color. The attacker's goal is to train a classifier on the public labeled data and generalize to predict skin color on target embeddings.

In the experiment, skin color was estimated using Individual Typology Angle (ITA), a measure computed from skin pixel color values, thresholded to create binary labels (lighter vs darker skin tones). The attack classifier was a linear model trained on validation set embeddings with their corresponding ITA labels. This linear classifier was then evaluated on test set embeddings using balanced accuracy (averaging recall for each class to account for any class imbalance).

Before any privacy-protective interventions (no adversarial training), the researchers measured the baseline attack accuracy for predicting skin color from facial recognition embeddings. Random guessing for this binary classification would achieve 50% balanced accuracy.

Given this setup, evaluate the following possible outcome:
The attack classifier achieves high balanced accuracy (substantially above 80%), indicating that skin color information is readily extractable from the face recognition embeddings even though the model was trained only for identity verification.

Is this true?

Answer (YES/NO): NO